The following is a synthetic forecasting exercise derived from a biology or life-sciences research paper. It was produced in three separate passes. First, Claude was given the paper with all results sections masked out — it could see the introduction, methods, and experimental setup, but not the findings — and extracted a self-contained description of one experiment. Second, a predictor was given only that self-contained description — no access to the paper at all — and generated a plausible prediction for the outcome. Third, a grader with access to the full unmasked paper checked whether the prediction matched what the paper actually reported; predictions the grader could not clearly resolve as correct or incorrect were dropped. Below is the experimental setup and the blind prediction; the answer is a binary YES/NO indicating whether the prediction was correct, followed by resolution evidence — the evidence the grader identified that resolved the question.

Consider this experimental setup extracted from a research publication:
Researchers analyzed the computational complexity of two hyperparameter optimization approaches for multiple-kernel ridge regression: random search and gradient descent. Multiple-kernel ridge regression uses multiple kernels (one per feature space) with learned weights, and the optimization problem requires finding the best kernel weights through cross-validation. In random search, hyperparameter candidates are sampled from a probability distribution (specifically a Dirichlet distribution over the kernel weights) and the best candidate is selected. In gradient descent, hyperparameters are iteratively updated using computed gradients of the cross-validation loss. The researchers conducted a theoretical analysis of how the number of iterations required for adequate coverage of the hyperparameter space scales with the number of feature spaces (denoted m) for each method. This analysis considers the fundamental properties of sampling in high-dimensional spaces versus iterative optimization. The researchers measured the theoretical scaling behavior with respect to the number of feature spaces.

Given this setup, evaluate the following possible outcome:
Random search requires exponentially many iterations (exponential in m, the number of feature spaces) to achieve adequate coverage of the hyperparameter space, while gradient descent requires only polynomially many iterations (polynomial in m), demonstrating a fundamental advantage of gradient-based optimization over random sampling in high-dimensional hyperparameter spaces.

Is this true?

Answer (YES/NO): YES